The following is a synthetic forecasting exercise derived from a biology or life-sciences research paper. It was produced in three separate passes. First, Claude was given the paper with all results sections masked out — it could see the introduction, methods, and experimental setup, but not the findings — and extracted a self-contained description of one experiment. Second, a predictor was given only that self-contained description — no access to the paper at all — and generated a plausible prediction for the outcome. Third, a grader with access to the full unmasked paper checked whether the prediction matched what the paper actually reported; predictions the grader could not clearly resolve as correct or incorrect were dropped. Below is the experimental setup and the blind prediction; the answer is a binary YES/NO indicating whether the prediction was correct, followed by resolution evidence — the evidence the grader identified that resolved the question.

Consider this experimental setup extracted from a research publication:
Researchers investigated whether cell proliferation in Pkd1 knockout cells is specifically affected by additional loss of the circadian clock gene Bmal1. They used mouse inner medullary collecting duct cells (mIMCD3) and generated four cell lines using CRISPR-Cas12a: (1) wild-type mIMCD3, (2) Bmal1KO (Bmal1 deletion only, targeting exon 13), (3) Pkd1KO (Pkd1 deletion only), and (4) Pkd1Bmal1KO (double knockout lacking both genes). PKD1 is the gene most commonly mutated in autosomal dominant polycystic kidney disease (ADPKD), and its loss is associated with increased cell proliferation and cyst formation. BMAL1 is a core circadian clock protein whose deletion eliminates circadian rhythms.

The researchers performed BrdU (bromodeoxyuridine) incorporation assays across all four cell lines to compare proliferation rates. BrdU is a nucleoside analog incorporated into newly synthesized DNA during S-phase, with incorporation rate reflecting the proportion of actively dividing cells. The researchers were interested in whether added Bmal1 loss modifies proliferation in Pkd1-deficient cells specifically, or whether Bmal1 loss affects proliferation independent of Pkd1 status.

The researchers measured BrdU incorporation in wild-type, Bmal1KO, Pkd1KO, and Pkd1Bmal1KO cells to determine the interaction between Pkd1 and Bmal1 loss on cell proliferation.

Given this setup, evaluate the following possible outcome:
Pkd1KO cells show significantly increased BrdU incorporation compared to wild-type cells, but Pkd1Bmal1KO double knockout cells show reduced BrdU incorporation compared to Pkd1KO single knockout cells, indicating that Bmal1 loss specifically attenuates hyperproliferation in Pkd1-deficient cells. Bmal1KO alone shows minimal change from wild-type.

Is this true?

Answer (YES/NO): NO